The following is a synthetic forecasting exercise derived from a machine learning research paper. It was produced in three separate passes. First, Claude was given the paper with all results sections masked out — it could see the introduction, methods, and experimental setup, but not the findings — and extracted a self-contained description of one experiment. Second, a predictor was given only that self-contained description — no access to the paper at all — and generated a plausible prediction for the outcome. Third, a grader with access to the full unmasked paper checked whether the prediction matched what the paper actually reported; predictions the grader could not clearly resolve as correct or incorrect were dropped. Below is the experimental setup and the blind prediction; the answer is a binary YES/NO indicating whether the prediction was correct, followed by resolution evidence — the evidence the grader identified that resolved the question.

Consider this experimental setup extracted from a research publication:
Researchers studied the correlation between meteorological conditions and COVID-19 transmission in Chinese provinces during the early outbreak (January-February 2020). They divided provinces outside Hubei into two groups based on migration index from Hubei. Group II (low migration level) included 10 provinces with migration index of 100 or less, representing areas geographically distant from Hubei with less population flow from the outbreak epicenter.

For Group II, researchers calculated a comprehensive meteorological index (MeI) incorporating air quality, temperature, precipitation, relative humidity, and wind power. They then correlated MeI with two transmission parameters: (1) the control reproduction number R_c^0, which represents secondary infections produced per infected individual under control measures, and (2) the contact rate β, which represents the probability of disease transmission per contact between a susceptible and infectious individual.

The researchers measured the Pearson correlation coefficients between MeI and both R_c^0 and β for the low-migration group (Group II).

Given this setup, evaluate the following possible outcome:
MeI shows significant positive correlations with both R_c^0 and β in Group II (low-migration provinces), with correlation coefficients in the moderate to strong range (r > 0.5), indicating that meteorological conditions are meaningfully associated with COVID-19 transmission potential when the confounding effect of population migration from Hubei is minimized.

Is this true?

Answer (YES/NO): YES